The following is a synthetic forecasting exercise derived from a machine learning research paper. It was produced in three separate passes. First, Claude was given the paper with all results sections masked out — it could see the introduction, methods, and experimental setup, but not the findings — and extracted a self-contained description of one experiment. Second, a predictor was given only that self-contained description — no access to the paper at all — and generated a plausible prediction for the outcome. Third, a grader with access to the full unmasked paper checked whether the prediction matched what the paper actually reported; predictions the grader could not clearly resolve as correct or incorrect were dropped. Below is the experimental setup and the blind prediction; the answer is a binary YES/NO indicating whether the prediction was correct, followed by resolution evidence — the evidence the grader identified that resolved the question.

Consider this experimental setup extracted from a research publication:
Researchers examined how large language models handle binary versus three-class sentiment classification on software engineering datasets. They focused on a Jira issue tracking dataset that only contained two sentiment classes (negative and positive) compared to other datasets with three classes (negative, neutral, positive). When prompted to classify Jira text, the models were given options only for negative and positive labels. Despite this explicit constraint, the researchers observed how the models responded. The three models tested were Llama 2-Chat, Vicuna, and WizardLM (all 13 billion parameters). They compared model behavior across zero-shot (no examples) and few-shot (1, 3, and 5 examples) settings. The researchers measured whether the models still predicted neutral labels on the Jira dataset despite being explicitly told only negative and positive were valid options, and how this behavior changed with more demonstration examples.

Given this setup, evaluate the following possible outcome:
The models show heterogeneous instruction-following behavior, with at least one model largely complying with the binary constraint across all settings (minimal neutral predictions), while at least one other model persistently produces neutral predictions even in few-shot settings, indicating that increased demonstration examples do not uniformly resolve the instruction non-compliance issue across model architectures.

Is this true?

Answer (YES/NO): NO